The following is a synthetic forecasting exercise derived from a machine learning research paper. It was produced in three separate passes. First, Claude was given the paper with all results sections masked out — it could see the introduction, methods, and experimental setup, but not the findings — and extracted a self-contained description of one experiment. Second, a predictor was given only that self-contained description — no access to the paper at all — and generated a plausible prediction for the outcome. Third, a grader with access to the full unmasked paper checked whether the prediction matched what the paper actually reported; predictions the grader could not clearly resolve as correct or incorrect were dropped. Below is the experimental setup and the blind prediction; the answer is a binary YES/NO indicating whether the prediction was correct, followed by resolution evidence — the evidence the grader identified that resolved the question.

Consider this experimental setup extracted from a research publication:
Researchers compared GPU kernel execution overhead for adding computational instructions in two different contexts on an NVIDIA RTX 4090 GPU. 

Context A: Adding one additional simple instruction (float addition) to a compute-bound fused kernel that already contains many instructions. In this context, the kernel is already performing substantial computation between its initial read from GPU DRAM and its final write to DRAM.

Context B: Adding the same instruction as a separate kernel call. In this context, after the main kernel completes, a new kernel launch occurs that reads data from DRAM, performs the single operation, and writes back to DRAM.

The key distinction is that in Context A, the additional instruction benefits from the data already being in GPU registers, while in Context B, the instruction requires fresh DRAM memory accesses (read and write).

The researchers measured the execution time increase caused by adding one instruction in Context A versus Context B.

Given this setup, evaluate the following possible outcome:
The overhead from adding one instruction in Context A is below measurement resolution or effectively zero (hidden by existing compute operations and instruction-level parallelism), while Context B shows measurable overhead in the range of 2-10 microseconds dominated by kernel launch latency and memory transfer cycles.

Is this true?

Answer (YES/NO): NO